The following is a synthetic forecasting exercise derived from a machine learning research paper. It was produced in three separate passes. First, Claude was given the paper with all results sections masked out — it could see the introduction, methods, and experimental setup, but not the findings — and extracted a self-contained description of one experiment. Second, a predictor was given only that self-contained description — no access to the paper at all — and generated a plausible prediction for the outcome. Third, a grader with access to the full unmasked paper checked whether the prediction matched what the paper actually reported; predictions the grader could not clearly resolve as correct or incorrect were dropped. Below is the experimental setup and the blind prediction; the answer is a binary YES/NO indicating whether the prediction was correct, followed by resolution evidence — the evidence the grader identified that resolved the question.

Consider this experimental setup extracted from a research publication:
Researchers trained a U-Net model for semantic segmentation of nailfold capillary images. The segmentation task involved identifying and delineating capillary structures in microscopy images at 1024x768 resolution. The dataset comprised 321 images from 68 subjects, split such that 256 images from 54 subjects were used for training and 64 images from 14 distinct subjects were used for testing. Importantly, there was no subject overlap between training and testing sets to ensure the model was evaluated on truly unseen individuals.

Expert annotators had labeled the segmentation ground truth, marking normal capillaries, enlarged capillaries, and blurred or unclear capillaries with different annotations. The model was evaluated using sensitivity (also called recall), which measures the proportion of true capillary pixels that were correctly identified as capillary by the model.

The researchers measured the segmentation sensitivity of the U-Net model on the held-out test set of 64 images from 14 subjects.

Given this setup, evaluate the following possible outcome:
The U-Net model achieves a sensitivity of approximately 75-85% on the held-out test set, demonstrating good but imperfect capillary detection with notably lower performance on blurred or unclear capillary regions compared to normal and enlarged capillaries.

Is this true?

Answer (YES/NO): NO